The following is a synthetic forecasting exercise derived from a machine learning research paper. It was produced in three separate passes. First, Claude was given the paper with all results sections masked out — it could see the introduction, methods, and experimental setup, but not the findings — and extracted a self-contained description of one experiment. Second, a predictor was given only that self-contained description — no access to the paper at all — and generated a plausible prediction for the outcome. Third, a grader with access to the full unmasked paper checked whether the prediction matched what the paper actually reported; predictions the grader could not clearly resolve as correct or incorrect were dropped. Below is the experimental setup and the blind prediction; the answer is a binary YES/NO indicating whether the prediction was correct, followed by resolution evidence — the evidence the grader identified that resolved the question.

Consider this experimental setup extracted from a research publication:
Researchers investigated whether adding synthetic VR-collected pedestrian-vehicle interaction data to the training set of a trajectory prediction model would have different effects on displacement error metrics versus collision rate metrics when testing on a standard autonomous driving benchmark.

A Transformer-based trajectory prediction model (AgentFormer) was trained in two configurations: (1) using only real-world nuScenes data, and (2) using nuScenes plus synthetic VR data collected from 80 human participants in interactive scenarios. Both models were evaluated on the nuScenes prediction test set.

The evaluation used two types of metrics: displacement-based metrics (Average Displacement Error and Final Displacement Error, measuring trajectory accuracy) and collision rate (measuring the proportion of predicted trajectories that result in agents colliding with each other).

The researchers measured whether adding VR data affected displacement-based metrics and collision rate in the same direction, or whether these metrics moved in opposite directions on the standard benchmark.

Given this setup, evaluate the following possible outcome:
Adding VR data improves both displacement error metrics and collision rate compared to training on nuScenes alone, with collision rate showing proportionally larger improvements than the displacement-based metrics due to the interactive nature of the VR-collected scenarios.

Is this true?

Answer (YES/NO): NO